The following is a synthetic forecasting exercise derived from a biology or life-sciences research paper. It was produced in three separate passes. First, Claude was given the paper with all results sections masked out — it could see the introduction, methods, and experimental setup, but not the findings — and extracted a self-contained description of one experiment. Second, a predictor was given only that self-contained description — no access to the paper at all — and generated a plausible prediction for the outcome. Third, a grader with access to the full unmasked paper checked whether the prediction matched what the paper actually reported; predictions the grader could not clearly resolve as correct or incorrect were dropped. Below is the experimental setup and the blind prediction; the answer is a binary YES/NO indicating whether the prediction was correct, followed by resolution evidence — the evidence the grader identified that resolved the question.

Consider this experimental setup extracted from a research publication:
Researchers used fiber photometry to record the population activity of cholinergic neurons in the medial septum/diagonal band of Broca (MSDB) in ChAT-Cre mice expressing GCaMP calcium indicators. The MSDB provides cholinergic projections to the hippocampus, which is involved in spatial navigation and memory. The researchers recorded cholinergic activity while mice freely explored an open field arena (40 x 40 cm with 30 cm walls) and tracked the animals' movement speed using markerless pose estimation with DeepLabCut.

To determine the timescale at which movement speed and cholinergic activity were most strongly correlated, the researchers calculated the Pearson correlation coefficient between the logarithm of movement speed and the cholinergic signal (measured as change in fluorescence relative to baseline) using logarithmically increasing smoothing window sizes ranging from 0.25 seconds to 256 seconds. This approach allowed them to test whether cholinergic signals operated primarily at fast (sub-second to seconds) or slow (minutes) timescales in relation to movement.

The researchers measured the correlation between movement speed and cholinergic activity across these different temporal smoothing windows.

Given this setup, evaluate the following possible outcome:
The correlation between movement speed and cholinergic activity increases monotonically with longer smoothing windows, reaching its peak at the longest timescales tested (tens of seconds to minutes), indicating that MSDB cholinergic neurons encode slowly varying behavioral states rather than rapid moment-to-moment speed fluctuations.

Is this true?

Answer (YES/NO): NO